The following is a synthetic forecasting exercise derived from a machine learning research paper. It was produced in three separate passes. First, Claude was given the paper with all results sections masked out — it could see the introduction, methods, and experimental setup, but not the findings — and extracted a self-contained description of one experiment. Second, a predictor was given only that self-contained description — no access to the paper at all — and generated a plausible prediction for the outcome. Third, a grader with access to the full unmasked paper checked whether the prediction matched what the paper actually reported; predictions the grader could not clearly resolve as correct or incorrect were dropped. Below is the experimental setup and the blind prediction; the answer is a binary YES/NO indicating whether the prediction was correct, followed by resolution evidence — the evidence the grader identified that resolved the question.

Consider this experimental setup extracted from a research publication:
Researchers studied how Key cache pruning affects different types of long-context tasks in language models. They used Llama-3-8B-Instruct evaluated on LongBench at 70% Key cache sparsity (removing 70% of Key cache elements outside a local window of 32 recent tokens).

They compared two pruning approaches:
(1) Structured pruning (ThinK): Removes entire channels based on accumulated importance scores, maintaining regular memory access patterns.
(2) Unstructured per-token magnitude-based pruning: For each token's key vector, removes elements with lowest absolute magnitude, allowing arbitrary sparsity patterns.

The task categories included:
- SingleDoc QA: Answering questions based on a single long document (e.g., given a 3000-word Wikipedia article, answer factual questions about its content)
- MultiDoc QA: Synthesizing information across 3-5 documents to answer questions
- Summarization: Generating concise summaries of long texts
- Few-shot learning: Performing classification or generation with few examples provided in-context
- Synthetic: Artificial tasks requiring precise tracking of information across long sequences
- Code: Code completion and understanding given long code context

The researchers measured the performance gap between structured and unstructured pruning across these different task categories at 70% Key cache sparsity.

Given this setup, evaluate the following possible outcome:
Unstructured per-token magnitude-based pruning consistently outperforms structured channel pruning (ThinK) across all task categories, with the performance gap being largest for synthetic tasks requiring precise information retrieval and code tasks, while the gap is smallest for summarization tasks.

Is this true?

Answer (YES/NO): NO